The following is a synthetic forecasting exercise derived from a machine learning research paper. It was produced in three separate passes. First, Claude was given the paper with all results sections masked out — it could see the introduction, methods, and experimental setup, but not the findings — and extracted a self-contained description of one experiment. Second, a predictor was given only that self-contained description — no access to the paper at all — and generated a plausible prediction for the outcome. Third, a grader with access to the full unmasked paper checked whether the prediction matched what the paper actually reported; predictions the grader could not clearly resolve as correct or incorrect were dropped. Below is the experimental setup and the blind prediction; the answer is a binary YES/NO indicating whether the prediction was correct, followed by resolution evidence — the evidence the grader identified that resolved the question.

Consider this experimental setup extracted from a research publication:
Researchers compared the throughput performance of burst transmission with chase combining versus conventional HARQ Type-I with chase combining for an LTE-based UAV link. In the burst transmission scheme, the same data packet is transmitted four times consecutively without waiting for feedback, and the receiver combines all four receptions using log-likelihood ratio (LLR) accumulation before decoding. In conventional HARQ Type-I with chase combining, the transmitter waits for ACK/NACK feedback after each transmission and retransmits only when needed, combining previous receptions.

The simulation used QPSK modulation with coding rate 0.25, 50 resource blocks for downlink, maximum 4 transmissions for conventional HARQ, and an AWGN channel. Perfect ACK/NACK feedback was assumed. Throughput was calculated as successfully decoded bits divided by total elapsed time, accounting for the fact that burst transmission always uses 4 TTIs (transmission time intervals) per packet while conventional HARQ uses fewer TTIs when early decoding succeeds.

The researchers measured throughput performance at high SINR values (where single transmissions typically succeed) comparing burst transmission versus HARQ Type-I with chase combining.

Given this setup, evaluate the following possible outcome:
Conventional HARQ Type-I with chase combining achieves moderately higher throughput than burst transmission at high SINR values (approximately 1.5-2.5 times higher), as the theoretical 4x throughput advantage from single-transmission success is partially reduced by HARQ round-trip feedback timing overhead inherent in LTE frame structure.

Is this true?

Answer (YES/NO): NO